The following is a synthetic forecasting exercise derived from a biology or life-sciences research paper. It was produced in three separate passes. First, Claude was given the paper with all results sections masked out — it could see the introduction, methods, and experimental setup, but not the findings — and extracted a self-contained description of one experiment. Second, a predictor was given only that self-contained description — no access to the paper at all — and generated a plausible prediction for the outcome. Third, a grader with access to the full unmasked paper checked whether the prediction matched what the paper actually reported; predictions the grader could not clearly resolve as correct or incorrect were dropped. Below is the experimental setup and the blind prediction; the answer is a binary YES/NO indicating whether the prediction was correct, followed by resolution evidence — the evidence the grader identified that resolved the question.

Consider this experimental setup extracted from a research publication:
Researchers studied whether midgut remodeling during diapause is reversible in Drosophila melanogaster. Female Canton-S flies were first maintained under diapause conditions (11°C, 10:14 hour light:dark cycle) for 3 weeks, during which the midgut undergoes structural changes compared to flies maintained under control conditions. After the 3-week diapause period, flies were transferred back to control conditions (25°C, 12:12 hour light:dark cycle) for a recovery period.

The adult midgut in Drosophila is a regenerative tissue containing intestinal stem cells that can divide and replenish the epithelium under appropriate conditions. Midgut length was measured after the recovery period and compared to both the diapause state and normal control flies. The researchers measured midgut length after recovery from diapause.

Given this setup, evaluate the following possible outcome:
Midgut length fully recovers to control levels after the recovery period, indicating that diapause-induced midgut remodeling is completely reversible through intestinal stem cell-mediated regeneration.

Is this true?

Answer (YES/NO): YES